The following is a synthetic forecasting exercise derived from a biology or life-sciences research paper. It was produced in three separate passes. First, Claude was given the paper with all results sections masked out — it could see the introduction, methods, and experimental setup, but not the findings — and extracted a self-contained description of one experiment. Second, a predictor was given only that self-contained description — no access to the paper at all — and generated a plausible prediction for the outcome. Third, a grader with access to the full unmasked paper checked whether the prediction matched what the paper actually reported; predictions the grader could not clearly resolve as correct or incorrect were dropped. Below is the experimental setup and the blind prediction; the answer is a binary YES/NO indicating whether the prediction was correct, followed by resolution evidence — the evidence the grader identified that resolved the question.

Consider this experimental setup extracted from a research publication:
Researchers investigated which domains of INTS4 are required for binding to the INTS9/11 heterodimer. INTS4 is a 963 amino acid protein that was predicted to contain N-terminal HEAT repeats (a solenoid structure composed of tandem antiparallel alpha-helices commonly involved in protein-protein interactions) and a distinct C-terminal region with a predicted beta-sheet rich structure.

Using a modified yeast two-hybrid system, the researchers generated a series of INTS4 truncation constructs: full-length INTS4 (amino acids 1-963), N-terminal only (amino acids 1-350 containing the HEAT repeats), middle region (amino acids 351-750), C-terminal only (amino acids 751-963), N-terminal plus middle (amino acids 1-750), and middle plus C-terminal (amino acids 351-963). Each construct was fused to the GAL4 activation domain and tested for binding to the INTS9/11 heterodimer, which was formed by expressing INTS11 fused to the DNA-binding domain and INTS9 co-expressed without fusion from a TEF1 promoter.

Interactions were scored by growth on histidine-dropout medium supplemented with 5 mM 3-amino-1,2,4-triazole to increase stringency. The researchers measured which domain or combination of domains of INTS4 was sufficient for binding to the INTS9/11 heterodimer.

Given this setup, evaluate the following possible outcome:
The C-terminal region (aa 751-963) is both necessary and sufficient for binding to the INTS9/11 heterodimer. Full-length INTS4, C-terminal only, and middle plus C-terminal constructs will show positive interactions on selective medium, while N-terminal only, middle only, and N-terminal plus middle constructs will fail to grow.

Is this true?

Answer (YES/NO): NO